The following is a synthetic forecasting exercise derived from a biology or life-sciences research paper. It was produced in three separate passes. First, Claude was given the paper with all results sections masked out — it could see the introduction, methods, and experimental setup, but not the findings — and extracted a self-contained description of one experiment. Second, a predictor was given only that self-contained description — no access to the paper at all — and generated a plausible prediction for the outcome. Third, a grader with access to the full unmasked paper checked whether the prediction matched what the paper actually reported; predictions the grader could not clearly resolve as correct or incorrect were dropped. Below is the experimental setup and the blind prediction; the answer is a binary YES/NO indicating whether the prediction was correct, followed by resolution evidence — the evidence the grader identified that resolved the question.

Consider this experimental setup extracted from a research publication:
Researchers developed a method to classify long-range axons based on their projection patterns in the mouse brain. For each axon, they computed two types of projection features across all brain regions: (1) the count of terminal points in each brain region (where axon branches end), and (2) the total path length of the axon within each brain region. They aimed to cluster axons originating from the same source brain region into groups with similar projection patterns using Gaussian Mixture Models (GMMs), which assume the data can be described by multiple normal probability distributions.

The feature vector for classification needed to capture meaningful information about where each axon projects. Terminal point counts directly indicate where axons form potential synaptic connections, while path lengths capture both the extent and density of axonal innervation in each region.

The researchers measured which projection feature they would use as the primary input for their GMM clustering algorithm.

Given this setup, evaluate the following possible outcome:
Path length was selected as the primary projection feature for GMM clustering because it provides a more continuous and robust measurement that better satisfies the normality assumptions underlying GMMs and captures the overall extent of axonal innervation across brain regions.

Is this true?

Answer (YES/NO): NO